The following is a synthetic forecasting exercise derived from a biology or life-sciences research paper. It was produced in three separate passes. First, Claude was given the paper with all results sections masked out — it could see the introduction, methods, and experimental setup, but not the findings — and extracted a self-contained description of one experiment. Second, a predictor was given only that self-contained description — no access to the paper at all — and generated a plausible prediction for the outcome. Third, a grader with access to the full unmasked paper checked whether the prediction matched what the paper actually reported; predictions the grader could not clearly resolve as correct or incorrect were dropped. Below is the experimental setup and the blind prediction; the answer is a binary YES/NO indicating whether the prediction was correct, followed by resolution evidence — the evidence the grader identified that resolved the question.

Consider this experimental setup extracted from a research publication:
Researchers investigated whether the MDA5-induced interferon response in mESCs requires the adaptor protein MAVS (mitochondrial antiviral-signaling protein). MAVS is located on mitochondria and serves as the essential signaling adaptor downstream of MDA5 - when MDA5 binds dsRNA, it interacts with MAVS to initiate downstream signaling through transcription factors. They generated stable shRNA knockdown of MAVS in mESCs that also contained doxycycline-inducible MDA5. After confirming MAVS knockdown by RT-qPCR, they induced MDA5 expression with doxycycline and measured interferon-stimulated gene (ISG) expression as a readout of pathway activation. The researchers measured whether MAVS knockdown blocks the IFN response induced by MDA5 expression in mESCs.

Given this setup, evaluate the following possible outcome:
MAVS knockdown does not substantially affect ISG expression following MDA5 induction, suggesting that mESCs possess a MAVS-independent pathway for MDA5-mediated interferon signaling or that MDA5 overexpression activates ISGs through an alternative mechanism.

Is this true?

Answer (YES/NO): NO